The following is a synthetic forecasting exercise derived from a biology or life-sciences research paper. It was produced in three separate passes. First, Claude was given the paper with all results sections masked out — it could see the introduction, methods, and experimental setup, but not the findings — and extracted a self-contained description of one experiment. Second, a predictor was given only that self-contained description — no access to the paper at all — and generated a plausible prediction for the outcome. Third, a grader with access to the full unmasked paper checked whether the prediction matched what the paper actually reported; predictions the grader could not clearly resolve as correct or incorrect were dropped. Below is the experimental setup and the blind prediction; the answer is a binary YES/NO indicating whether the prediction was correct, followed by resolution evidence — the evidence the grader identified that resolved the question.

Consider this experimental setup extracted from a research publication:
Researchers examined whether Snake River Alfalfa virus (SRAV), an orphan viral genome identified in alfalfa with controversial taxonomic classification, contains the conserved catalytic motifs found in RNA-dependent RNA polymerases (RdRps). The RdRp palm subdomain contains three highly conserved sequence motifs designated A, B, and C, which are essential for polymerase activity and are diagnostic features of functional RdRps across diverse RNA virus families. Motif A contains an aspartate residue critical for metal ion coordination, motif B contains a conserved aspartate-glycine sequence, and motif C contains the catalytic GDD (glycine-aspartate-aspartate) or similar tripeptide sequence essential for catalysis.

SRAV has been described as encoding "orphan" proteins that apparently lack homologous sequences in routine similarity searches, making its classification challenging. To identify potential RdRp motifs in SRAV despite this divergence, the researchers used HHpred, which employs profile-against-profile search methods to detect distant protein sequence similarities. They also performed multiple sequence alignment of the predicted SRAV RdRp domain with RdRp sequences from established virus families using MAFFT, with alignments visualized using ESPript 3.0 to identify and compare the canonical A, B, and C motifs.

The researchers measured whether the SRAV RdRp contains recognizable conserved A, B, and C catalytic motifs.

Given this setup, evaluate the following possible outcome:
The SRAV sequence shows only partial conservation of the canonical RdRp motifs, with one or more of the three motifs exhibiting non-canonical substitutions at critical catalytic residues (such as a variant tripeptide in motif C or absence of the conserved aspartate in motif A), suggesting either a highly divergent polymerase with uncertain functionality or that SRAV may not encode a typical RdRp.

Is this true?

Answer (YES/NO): NO